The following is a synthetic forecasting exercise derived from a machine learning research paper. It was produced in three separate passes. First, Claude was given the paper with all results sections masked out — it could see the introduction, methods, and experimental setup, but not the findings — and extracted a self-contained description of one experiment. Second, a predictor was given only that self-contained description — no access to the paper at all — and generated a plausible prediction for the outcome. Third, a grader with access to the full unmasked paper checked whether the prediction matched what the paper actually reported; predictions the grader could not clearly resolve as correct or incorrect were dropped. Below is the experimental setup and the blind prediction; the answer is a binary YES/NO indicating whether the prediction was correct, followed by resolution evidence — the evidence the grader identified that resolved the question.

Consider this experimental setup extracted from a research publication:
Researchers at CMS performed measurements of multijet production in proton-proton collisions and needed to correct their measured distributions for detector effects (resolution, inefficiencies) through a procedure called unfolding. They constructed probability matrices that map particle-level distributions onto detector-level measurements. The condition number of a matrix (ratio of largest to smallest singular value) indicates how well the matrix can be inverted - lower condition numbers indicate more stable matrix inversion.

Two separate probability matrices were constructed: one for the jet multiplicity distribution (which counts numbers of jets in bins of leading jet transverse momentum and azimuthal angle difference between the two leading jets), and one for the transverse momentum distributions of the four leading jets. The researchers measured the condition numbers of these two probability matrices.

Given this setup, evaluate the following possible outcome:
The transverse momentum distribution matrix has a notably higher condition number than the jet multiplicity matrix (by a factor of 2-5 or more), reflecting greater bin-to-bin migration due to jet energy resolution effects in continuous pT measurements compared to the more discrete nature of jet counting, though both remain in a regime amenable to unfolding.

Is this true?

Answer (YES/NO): NO